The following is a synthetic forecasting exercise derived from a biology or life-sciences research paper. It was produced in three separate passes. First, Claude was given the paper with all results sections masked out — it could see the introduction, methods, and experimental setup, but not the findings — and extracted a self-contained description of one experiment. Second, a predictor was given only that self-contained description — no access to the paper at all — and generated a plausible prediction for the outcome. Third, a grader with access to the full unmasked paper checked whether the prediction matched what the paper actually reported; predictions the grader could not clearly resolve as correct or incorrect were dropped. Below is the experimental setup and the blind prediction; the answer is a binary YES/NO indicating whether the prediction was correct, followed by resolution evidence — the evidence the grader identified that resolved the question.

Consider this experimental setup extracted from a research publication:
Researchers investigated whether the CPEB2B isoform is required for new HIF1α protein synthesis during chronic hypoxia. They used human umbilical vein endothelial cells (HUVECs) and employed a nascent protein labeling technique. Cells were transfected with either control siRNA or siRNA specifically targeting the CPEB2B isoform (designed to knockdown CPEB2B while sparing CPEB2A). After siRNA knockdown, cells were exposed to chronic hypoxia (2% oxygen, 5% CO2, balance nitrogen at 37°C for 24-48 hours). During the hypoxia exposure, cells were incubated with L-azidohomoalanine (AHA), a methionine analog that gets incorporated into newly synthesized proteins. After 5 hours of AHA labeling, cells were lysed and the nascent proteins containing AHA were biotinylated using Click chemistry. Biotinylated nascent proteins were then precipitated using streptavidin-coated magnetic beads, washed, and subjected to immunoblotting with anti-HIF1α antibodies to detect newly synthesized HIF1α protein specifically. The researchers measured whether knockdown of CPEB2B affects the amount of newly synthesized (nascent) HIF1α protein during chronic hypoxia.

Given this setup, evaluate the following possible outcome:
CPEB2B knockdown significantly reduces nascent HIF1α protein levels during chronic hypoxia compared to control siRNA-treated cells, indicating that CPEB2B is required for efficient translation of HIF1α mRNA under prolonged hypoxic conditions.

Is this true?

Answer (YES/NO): YES